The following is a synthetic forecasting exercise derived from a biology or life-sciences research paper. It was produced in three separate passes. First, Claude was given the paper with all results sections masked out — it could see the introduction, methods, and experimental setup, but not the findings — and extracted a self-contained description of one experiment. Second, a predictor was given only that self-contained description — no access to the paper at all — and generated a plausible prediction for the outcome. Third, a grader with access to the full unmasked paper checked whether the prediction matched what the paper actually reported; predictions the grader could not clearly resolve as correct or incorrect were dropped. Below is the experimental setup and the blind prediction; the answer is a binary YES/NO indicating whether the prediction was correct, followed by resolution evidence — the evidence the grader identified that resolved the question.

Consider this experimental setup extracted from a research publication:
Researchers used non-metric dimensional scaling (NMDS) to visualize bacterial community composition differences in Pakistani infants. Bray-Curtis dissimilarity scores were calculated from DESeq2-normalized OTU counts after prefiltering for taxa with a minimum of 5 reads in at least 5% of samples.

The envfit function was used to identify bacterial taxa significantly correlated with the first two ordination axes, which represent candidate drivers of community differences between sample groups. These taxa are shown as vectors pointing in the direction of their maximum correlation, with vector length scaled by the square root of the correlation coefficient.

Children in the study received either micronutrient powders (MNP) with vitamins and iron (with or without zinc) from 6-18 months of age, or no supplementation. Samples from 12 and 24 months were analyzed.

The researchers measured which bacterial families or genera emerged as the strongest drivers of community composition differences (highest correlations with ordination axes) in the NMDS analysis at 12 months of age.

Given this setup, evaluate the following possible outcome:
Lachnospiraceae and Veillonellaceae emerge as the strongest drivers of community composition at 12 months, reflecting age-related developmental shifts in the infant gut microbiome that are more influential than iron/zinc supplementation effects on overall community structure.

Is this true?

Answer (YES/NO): NO